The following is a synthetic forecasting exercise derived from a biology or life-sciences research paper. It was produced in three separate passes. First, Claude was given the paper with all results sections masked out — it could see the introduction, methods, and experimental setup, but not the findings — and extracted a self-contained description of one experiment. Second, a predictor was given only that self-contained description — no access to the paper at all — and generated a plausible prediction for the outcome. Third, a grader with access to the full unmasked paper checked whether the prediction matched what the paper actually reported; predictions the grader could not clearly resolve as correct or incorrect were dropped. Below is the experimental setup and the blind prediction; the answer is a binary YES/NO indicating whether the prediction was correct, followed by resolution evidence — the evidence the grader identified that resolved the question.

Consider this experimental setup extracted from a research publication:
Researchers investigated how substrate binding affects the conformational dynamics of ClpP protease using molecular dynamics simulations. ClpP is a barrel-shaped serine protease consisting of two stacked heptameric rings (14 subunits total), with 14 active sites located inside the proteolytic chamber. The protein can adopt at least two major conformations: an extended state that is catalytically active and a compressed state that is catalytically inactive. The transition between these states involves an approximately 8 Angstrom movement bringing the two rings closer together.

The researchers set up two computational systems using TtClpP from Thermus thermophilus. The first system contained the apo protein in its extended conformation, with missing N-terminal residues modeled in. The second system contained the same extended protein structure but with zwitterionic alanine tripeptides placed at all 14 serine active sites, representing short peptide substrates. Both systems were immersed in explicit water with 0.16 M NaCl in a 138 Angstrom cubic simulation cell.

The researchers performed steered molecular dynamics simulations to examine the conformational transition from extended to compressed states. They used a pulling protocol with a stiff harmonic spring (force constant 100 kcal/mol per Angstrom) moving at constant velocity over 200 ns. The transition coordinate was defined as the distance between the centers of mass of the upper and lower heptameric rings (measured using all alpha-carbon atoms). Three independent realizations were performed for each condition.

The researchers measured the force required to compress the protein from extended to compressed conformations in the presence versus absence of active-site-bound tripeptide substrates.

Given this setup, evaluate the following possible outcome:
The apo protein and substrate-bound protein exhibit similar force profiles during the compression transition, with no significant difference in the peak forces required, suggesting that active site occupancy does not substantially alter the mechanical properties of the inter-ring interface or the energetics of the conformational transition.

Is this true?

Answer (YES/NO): NO